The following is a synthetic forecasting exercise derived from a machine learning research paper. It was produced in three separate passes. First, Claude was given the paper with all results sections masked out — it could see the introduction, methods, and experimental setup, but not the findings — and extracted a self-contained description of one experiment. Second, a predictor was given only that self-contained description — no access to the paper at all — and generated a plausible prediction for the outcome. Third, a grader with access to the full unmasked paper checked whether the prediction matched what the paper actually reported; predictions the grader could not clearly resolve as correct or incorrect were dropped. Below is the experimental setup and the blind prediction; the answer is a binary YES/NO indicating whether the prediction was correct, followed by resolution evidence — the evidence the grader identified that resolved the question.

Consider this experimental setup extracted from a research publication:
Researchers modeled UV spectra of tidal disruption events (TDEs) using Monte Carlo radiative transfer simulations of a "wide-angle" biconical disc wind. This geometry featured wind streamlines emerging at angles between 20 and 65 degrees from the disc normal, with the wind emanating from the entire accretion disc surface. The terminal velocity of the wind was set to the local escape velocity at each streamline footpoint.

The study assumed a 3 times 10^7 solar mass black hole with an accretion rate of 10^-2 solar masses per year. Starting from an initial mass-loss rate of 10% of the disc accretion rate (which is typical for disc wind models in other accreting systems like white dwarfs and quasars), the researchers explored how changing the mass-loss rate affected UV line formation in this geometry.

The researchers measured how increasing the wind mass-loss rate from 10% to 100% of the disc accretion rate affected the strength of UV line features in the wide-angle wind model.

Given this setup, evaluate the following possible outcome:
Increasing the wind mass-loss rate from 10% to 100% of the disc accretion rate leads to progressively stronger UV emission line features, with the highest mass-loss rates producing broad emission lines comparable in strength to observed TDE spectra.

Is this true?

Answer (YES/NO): YES